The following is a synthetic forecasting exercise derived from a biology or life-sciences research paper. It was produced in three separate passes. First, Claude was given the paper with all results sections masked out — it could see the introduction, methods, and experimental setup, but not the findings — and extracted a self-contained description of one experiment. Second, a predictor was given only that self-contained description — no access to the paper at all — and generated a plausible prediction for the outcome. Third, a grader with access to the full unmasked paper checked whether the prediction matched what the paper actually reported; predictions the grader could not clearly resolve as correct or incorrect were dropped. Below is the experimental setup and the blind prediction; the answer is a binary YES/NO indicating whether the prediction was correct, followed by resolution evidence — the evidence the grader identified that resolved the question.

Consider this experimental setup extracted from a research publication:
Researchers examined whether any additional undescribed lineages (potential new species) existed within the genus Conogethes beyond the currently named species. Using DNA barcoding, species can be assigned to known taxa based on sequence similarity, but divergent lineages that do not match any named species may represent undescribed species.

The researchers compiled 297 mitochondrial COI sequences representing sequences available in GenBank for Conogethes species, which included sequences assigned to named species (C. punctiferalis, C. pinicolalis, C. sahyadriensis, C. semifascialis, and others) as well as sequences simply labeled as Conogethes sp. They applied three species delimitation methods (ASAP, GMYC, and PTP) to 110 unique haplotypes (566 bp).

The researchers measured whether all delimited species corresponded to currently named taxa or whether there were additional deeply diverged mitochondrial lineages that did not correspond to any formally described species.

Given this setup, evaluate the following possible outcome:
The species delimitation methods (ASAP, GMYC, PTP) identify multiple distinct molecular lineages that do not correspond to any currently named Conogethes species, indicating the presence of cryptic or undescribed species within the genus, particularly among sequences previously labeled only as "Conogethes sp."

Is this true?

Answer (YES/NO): YES